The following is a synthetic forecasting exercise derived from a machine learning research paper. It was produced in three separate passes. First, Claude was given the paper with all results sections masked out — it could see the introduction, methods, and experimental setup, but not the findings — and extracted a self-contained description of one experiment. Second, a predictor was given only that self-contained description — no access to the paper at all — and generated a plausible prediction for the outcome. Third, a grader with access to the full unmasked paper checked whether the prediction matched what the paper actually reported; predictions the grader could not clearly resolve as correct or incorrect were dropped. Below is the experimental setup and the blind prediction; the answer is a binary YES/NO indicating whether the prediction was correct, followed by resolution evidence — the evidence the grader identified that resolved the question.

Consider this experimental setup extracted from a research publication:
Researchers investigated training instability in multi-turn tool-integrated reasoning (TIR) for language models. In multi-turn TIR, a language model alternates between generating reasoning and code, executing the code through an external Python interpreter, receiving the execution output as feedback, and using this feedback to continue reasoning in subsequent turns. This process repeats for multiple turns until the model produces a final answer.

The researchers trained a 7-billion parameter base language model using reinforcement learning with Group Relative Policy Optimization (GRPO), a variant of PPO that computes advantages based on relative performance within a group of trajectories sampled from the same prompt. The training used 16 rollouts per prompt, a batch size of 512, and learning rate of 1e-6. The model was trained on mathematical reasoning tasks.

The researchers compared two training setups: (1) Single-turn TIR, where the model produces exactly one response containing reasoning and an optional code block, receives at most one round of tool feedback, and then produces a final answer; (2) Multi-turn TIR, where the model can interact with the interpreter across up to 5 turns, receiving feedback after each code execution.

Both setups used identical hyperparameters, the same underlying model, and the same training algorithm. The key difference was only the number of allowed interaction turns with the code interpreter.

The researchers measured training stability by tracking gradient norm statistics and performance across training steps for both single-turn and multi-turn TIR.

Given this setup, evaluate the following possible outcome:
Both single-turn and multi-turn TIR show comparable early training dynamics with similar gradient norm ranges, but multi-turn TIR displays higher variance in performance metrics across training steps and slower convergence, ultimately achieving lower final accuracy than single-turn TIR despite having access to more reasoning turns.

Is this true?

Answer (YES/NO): NO